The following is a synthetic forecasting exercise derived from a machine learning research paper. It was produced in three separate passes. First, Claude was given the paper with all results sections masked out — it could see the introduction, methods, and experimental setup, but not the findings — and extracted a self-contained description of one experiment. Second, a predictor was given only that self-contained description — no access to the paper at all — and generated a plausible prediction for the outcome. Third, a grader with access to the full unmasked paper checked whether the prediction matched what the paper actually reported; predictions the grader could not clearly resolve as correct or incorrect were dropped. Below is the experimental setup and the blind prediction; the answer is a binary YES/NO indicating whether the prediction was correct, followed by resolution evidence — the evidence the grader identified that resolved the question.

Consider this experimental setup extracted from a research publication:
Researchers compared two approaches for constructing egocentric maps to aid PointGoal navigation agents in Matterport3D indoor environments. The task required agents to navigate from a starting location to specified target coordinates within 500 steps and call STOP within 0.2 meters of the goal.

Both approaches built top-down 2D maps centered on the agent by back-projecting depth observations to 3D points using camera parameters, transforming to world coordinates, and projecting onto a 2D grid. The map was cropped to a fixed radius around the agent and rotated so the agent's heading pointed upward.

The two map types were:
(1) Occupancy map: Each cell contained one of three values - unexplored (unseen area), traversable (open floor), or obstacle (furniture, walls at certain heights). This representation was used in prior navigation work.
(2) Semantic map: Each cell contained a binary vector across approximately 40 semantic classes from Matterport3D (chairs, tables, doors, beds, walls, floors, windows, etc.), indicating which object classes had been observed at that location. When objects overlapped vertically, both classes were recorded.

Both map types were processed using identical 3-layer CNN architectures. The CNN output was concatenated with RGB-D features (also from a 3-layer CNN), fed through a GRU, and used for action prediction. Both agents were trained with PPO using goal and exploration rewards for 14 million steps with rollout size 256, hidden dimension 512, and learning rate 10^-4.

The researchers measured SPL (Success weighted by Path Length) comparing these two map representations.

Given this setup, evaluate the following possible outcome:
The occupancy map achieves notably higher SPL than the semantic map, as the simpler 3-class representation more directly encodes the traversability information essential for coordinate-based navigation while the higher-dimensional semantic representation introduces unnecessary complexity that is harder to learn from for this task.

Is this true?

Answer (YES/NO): YES